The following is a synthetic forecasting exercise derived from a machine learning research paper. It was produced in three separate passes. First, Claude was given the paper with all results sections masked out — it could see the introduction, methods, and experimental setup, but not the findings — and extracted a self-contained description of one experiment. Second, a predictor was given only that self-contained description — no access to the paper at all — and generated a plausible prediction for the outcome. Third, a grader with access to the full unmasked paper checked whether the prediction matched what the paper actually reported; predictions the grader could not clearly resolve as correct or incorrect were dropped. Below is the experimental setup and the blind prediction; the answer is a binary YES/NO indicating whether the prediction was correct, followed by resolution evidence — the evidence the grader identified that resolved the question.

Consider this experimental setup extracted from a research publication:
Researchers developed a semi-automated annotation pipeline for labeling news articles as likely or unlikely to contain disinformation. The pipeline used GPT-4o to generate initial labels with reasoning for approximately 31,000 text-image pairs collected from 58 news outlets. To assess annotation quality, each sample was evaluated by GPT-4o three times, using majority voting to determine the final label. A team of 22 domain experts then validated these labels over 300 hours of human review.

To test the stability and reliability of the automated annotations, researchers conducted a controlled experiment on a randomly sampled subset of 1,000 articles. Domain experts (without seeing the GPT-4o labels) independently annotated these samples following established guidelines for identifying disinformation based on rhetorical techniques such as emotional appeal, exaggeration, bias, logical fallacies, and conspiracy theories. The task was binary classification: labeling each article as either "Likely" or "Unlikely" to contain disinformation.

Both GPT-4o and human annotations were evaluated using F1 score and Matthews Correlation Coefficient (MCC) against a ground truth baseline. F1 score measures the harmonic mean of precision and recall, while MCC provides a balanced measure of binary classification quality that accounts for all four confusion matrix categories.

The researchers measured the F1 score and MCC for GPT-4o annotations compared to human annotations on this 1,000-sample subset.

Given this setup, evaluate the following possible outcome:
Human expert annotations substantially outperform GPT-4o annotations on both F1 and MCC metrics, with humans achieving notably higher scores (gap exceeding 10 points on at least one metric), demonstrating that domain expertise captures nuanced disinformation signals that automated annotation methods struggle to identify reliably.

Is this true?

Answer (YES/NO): NO